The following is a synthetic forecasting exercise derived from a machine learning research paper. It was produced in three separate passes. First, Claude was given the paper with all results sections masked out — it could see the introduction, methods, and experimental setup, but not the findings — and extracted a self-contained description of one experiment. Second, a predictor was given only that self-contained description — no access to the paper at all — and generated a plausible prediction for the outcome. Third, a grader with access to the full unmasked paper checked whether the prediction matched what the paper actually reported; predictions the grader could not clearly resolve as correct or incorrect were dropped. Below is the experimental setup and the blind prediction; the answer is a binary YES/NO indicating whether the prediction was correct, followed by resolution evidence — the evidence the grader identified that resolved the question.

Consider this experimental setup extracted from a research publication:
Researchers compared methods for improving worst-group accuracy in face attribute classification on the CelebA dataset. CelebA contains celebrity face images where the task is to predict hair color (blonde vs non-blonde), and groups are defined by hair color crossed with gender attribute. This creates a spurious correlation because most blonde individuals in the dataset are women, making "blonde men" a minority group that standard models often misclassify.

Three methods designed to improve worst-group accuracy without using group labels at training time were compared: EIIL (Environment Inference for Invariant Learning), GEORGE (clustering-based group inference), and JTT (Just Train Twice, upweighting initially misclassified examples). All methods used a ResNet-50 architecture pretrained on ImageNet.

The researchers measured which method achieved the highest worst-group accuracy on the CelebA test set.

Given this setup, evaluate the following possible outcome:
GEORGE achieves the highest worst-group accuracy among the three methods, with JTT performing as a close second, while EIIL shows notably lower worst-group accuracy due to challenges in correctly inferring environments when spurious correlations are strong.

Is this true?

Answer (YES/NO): NO